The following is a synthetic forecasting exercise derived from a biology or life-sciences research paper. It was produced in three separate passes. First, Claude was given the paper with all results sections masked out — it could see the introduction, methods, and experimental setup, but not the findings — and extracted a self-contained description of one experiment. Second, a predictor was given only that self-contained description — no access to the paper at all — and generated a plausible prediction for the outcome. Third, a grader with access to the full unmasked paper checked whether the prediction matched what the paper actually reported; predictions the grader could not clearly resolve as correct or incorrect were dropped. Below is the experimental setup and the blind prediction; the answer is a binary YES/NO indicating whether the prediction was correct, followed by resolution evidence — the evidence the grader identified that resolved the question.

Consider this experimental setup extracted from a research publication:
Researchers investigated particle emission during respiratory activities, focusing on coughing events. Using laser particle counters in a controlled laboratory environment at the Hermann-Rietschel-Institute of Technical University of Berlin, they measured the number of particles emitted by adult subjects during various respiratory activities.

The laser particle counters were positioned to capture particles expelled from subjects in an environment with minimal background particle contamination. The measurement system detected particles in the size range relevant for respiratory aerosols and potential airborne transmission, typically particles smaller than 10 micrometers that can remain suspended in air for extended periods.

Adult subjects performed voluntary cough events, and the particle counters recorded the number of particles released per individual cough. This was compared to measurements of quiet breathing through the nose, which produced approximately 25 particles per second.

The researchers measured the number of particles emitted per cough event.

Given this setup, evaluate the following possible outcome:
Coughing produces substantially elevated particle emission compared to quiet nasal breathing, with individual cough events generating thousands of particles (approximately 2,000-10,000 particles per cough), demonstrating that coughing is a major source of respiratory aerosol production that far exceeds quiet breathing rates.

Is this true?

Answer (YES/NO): NO